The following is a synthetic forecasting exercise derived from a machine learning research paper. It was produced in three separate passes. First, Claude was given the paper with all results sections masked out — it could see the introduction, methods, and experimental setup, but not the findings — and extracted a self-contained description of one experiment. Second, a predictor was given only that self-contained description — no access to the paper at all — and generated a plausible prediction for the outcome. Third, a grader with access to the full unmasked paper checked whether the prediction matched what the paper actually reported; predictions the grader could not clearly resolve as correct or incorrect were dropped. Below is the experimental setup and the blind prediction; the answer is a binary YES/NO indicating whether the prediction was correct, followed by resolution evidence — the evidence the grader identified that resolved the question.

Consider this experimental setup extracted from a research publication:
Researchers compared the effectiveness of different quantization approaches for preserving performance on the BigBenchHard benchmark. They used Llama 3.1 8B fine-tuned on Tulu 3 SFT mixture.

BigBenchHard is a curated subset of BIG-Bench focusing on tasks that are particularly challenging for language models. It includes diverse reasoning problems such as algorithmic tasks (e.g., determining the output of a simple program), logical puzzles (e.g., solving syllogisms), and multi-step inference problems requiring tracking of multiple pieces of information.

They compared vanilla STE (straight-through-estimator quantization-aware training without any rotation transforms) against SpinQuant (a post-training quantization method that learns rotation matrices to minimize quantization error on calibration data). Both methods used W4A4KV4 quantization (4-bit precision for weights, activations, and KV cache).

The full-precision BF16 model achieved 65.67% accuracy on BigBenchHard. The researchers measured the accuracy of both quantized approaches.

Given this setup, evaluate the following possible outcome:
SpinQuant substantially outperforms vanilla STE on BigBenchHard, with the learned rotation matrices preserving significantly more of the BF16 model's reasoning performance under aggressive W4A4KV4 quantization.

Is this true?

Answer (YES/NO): YES